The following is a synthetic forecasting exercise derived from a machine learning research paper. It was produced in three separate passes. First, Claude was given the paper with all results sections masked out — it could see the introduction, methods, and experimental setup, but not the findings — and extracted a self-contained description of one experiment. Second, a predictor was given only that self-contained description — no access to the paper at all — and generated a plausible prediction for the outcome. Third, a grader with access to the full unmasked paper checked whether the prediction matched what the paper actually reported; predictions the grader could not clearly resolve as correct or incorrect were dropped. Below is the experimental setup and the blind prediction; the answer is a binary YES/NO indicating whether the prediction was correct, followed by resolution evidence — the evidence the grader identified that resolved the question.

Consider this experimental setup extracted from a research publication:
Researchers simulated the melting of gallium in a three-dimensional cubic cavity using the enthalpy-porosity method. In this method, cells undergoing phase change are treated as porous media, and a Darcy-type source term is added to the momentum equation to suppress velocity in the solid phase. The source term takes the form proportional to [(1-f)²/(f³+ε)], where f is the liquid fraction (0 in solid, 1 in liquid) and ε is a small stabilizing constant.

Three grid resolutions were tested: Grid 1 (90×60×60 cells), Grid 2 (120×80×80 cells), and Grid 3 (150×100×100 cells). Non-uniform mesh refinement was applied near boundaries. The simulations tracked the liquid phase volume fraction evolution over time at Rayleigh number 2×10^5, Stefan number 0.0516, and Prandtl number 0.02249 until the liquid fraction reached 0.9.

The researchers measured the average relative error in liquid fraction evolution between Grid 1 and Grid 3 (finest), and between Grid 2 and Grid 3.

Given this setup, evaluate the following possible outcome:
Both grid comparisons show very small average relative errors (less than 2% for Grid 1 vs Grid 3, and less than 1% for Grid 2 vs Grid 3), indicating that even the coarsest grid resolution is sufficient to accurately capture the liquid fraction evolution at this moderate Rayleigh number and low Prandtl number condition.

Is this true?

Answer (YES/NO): NO